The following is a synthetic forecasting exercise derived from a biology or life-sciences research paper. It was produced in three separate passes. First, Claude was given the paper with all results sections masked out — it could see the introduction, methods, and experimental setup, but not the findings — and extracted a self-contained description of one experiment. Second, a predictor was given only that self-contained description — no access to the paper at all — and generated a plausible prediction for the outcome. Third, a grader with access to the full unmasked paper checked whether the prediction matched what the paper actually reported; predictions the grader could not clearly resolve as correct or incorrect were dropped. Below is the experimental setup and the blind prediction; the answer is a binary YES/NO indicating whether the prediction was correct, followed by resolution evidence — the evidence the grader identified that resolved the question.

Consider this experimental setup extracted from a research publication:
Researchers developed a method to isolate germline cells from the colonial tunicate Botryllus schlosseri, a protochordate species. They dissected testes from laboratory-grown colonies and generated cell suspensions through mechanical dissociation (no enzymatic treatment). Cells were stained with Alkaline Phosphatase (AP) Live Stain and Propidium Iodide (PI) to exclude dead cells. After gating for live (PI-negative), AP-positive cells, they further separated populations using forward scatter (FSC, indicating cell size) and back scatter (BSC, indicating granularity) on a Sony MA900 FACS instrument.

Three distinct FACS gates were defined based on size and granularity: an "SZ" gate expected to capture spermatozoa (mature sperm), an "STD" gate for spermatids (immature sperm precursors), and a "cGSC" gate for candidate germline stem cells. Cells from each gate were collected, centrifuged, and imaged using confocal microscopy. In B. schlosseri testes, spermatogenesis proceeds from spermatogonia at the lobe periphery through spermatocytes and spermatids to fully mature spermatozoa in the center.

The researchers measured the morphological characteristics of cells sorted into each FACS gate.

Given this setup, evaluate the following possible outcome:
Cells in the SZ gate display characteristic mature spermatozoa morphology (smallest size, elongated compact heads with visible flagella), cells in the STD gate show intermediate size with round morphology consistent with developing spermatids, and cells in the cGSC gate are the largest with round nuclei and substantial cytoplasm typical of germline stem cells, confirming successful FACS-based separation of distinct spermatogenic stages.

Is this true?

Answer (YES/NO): NO